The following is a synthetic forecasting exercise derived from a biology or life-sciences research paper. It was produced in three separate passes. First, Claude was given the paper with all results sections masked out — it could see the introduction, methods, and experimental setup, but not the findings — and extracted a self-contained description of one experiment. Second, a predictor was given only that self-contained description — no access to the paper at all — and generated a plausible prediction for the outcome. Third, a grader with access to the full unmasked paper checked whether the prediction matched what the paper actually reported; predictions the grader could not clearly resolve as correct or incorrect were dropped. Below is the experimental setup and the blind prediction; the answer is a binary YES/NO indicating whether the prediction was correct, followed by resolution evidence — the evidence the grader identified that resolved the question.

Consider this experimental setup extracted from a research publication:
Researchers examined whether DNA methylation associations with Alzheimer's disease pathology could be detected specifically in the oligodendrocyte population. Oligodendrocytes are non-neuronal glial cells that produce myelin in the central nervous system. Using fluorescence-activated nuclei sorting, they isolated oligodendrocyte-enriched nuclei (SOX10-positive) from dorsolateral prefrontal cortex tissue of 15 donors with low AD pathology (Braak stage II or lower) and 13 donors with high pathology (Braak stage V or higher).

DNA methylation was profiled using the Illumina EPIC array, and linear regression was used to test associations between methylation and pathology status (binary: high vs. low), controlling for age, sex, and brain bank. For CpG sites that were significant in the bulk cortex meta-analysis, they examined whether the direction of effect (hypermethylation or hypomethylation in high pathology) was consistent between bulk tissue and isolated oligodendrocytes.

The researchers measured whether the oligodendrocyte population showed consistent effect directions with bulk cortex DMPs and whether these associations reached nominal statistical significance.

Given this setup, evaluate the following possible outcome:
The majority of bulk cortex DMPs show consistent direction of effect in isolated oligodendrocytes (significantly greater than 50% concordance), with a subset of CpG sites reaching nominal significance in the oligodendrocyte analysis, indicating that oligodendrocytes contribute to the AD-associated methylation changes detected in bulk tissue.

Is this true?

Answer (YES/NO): YES